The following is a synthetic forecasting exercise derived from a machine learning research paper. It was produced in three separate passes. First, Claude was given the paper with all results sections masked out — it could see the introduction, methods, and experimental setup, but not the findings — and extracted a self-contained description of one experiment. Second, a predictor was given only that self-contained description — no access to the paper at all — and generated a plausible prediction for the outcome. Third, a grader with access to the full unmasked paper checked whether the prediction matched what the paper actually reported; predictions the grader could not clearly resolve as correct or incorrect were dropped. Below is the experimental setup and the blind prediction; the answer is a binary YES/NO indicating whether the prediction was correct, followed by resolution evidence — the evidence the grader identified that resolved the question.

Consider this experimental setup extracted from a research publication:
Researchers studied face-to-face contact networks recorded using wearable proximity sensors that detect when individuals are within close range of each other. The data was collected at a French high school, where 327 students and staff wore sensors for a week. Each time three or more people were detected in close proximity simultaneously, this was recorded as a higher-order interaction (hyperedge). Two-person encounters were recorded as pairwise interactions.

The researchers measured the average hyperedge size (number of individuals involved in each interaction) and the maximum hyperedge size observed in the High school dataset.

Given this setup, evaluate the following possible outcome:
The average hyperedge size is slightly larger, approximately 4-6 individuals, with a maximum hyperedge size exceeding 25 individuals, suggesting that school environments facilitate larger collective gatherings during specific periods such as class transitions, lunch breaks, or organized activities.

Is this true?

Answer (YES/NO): NO